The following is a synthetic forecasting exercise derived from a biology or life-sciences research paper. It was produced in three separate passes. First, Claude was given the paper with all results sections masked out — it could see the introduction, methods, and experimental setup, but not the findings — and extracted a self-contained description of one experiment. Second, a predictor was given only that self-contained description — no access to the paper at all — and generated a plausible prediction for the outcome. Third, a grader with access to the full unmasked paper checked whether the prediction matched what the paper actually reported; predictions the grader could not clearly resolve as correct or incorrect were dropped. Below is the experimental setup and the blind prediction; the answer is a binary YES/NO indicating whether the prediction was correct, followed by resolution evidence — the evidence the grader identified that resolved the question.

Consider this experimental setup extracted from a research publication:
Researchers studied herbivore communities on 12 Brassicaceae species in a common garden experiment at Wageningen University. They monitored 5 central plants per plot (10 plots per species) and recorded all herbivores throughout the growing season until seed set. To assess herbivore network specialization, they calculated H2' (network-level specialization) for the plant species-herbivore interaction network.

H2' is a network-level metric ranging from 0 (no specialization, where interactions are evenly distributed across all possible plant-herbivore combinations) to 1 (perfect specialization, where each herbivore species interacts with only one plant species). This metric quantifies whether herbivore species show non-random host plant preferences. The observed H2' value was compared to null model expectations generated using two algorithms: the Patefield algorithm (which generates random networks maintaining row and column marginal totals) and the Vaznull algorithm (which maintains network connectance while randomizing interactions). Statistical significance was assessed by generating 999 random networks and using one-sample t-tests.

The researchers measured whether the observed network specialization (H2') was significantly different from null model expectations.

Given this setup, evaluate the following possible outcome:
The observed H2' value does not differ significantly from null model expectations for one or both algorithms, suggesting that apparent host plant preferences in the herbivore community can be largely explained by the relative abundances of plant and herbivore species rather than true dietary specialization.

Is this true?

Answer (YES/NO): NO